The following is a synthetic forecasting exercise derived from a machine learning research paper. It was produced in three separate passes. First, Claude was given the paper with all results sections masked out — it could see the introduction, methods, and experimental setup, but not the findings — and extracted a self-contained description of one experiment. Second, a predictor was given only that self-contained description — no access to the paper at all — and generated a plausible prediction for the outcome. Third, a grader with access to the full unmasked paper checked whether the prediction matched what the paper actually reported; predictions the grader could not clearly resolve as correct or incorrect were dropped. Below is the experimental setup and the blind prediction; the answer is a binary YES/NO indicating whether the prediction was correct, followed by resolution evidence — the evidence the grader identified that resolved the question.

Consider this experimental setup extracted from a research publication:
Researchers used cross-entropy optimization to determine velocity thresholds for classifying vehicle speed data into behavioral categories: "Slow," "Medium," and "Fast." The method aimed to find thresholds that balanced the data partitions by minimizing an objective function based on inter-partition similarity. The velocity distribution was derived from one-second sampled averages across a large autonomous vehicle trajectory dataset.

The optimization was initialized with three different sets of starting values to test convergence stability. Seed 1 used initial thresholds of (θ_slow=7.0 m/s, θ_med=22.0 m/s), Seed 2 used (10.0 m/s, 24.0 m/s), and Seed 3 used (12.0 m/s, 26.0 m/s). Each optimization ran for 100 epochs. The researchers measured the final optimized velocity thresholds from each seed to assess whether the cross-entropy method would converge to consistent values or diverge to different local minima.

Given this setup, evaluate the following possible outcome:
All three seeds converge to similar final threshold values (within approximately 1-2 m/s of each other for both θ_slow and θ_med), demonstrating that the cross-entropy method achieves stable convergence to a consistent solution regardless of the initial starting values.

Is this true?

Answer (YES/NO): YES